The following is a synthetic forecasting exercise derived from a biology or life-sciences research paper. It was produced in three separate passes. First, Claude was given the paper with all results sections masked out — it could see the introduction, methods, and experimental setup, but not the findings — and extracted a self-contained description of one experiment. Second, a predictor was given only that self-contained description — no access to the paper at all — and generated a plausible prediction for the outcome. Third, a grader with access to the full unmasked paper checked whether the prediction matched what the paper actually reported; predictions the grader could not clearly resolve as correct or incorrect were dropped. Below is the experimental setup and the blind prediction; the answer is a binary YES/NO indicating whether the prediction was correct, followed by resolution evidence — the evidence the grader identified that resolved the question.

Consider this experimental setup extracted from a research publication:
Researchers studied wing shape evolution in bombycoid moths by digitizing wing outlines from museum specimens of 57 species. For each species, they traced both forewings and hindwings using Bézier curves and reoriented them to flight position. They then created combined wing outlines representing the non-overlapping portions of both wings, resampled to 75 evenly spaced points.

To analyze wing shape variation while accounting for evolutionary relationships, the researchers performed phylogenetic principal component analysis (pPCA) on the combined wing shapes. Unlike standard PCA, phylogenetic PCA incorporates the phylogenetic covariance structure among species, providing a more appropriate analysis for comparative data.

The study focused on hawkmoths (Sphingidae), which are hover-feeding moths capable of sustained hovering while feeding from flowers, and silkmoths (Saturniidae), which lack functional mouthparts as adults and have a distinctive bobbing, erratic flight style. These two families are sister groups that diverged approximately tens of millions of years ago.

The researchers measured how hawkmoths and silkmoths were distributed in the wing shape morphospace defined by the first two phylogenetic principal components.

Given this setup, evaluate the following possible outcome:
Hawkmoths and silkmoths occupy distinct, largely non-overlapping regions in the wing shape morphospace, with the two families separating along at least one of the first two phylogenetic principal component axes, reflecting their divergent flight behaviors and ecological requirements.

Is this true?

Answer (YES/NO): YES